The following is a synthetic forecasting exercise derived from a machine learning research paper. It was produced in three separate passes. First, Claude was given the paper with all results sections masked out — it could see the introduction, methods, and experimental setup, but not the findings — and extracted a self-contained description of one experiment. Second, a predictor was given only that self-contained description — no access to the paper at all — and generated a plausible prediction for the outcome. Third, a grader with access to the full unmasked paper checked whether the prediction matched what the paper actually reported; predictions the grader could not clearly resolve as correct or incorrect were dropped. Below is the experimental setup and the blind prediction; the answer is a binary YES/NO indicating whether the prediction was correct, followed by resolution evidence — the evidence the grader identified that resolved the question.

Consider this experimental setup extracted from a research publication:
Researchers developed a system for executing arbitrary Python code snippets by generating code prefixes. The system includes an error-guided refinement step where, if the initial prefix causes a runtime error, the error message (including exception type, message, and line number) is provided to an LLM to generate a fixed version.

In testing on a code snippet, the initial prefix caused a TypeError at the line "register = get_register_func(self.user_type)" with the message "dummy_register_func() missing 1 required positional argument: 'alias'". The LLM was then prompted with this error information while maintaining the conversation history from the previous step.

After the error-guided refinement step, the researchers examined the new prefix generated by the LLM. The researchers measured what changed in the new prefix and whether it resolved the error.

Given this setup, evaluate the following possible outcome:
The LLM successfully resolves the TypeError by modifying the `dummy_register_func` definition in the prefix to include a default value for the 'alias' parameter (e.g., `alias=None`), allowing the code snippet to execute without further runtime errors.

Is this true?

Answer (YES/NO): NO